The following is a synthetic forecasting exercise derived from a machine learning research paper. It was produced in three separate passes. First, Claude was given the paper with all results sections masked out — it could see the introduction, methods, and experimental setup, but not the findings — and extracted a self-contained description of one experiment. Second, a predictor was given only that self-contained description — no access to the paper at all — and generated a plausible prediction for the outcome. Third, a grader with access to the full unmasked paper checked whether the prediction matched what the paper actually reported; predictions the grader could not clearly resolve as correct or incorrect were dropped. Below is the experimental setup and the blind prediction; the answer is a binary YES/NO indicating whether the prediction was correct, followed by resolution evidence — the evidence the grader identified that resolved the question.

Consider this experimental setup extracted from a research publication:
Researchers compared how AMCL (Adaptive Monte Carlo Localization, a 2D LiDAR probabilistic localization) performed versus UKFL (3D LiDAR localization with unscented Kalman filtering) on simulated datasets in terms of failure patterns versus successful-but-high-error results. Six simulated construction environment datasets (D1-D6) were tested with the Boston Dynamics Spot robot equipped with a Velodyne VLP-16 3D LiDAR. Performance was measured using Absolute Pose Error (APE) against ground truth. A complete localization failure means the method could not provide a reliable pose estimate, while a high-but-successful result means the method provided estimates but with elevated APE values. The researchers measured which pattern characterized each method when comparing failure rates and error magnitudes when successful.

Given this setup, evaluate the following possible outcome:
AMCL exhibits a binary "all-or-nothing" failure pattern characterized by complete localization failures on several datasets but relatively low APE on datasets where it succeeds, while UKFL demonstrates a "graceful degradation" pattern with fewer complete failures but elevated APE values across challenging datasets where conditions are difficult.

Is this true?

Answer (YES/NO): NO